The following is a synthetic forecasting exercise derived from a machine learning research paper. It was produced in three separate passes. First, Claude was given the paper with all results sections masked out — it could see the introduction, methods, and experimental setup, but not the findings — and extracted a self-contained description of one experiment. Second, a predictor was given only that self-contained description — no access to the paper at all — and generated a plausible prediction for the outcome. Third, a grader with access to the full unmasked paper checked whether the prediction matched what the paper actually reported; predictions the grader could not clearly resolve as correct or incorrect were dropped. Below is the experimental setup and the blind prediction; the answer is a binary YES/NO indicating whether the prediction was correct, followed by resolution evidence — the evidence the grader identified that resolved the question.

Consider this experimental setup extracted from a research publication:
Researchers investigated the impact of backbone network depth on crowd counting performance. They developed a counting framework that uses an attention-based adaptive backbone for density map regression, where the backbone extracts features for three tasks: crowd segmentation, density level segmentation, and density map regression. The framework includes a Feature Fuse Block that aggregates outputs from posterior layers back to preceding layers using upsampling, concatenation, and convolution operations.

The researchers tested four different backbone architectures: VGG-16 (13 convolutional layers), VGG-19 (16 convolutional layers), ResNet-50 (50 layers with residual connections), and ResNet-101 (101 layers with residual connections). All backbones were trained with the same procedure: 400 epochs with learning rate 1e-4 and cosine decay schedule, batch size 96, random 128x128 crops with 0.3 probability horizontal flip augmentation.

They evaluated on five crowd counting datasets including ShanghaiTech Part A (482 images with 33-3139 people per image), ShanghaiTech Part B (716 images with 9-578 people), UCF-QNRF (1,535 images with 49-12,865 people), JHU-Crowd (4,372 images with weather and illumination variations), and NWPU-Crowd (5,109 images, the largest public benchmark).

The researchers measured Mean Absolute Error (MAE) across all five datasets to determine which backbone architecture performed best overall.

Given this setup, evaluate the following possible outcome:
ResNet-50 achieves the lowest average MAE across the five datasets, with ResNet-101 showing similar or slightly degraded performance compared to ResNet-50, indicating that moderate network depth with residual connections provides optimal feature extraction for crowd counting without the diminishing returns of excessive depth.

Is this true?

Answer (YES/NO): NO